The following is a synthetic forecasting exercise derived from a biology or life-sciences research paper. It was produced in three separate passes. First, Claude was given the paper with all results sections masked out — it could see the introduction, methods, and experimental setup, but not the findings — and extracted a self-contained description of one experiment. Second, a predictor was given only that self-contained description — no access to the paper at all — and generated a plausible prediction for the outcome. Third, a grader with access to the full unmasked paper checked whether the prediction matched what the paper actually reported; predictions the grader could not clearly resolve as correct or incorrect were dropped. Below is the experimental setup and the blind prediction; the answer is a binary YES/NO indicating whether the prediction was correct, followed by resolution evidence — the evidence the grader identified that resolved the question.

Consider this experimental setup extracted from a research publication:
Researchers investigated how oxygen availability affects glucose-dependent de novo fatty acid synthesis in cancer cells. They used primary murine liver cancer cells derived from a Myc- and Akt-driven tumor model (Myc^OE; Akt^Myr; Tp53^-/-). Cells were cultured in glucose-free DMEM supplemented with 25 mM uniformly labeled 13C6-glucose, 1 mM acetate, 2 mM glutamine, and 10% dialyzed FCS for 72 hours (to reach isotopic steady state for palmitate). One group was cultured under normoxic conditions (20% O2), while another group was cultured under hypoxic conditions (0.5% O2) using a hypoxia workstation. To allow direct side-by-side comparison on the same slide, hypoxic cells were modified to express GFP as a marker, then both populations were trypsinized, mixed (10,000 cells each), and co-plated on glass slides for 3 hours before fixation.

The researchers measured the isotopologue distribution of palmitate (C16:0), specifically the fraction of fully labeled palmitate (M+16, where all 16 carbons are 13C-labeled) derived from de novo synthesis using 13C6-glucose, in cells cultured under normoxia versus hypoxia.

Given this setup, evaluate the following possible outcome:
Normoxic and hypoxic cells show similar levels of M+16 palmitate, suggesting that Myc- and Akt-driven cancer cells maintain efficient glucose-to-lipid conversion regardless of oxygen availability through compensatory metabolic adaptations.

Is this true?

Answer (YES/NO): NO